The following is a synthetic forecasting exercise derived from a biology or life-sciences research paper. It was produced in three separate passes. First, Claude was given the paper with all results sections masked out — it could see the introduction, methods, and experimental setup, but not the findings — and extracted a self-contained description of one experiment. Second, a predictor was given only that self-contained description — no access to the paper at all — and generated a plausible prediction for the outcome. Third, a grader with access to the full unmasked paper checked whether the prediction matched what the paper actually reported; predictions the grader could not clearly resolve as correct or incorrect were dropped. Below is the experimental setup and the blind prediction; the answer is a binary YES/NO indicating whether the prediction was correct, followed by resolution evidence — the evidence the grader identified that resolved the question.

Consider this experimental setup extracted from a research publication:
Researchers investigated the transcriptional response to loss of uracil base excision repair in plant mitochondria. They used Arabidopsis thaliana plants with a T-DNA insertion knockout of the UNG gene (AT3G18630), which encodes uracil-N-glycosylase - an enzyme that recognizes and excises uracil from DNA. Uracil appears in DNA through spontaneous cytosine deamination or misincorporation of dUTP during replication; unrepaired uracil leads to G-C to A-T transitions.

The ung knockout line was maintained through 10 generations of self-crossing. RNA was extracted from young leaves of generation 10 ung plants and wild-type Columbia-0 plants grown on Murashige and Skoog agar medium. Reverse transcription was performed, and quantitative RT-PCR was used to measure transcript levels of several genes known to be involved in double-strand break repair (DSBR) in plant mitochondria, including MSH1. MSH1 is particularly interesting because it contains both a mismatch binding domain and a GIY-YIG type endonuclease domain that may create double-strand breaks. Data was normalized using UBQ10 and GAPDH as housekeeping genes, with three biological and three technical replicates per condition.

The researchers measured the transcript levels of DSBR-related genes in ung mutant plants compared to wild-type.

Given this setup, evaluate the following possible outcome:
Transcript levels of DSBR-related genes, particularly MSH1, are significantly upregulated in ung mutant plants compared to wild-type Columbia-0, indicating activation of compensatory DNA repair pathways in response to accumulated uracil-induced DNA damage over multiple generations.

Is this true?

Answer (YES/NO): YES